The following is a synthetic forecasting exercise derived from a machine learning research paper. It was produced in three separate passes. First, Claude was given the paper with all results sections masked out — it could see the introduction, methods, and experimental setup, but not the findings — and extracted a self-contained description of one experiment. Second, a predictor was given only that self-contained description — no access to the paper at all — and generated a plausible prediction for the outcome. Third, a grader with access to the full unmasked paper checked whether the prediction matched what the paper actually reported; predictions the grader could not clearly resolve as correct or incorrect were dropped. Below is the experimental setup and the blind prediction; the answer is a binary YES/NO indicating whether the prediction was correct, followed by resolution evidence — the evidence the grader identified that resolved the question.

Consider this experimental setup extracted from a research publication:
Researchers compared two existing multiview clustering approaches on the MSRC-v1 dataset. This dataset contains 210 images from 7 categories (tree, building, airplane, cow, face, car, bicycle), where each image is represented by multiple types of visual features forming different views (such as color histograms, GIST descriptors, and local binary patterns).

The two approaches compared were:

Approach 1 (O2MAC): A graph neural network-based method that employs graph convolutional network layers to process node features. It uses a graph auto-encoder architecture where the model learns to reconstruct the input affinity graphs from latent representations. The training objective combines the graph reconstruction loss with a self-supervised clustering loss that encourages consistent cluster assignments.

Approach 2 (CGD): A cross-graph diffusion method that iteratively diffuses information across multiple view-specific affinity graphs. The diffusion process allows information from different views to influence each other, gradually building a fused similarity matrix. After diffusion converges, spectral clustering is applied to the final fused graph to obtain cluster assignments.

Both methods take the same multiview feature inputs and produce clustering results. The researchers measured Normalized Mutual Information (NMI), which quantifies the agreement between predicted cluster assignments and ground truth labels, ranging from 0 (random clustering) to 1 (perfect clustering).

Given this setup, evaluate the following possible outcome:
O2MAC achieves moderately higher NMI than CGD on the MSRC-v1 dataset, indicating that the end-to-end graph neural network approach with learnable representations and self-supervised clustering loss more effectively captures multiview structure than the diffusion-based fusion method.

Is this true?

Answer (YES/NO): NO